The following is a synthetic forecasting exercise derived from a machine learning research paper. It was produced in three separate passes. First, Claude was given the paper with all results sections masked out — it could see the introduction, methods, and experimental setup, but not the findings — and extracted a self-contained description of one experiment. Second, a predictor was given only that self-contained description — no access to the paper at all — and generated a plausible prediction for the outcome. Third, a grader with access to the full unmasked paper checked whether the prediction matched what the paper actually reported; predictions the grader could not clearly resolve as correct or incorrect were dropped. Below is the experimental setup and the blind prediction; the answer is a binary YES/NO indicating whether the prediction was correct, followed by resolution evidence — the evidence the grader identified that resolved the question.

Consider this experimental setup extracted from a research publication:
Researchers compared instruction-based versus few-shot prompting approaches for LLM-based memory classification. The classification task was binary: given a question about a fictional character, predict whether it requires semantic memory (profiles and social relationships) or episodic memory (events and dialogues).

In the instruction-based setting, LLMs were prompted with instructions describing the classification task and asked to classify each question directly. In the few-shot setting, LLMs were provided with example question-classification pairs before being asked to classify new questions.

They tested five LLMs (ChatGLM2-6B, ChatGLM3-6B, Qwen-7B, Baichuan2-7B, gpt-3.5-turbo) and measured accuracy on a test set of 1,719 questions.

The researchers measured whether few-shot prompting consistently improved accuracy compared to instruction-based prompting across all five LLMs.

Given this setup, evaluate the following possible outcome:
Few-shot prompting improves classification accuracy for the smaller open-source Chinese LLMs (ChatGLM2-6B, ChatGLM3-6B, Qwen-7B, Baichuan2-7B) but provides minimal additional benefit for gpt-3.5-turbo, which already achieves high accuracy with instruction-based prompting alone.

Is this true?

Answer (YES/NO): NO